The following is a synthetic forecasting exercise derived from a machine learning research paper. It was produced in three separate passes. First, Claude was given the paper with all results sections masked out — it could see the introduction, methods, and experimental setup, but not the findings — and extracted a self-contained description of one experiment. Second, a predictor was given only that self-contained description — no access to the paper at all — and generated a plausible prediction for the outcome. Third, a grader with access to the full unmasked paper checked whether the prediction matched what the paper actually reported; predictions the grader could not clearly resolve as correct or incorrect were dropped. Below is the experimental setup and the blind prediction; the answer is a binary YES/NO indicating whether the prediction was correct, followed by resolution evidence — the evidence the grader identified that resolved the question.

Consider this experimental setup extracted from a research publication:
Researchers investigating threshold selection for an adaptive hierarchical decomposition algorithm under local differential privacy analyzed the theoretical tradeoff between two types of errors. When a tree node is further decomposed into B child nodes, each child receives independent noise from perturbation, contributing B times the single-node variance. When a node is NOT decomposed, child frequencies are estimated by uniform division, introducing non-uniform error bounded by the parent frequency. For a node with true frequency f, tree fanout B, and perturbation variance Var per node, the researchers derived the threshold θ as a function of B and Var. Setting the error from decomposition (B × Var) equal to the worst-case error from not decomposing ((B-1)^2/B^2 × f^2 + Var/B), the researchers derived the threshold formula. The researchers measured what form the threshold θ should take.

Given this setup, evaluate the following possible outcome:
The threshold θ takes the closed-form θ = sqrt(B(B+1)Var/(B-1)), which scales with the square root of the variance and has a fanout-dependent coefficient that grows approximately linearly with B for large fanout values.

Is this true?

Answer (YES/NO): NO